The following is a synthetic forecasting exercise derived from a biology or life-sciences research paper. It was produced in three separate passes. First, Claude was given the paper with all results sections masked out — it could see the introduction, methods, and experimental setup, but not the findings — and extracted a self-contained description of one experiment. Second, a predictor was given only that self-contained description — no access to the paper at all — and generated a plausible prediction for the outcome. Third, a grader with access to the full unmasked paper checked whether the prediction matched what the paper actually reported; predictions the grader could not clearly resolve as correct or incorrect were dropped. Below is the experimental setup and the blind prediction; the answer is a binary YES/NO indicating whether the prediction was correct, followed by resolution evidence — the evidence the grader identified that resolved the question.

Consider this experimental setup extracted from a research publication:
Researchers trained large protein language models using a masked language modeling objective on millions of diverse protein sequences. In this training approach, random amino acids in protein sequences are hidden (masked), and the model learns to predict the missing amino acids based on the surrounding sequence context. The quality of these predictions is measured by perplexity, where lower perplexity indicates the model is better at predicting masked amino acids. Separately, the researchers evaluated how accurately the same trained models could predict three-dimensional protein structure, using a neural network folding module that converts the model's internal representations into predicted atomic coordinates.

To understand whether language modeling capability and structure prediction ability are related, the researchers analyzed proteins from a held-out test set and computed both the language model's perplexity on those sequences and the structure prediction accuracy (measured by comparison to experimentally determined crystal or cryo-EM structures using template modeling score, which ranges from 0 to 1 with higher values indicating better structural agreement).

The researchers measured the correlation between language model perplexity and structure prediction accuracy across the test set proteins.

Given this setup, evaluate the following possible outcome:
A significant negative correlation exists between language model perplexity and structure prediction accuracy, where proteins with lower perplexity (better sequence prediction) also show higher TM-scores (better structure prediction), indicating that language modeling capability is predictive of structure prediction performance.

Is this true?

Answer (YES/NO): YES